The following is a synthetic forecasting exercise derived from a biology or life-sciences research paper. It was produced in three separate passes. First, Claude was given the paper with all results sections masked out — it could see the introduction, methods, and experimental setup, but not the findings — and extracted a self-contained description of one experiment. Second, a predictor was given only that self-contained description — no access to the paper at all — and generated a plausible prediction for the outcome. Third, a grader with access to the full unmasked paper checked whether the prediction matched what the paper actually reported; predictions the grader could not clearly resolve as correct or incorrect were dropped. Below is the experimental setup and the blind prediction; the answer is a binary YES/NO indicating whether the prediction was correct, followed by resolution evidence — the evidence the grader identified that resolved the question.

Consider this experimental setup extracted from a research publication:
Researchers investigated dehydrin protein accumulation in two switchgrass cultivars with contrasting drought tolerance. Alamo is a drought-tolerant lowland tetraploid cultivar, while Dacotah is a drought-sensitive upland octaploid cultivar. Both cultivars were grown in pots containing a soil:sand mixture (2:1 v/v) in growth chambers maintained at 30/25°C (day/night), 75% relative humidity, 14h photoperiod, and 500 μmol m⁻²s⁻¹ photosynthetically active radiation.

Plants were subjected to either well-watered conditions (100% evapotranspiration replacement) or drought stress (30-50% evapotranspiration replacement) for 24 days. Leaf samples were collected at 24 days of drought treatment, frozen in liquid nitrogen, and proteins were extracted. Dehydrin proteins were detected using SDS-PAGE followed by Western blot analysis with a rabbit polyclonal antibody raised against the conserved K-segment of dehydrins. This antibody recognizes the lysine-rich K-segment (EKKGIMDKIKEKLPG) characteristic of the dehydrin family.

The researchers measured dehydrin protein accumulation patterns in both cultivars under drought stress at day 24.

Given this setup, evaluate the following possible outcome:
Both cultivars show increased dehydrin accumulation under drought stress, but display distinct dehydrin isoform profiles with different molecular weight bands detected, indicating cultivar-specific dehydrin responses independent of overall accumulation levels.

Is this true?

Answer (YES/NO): NO